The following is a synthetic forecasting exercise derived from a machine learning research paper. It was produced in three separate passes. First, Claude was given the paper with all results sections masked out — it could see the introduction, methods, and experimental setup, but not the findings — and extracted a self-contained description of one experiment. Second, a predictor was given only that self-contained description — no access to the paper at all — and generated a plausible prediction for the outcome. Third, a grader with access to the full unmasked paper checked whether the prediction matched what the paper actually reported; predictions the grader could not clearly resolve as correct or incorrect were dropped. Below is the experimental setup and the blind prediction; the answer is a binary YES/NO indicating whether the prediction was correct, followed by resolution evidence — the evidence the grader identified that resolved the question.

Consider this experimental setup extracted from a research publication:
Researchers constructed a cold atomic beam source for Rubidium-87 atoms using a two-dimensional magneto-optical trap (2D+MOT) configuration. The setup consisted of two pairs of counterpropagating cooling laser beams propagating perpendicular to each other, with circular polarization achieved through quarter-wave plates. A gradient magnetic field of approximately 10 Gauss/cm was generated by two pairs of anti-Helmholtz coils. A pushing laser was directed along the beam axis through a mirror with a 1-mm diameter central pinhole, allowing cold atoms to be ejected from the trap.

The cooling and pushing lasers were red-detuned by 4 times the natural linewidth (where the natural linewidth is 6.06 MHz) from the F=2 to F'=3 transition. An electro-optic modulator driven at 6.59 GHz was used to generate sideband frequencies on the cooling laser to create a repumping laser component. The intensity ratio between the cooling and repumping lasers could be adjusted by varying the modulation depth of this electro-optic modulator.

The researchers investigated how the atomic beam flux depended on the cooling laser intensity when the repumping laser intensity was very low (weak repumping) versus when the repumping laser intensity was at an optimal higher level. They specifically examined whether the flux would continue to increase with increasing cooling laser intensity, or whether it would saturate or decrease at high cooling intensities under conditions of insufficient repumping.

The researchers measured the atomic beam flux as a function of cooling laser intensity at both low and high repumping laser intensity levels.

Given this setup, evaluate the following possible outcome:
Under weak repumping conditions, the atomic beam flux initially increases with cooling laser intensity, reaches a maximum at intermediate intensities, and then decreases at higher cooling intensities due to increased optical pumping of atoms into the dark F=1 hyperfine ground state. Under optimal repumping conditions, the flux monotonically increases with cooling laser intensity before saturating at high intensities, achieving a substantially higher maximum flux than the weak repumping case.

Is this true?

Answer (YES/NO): YES